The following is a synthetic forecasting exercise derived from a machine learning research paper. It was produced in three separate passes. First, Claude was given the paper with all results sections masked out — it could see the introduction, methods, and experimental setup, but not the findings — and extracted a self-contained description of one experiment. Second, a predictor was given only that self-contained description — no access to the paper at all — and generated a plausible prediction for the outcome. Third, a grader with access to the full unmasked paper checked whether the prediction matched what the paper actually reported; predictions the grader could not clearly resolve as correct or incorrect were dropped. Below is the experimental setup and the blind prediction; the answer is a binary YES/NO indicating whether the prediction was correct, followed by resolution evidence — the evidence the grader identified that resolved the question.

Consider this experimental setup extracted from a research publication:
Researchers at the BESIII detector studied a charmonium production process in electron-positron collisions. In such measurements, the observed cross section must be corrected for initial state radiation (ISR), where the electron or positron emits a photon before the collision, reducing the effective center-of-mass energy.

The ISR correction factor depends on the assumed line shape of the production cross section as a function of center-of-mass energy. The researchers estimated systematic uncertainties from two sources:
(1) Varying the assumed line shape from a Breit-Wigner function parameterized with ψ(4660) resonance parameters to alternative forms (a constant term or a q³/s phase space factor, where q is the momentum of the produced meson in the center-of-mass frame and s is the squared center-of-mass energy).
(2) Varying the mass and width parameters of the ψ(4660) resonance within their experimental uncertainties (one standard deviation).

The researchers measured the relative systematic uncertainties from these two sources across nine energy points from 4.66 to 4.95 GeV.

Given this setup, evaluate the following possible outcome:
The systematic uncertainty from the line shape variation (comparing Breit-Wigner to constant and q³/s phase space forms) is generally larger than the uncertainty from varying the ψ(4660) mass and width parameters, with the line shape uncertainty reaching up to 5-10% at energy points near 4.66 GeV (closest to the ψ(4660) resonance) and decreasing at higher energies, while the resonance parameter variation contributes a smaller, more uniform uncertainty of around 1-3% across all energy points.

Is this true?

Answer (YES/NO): NO